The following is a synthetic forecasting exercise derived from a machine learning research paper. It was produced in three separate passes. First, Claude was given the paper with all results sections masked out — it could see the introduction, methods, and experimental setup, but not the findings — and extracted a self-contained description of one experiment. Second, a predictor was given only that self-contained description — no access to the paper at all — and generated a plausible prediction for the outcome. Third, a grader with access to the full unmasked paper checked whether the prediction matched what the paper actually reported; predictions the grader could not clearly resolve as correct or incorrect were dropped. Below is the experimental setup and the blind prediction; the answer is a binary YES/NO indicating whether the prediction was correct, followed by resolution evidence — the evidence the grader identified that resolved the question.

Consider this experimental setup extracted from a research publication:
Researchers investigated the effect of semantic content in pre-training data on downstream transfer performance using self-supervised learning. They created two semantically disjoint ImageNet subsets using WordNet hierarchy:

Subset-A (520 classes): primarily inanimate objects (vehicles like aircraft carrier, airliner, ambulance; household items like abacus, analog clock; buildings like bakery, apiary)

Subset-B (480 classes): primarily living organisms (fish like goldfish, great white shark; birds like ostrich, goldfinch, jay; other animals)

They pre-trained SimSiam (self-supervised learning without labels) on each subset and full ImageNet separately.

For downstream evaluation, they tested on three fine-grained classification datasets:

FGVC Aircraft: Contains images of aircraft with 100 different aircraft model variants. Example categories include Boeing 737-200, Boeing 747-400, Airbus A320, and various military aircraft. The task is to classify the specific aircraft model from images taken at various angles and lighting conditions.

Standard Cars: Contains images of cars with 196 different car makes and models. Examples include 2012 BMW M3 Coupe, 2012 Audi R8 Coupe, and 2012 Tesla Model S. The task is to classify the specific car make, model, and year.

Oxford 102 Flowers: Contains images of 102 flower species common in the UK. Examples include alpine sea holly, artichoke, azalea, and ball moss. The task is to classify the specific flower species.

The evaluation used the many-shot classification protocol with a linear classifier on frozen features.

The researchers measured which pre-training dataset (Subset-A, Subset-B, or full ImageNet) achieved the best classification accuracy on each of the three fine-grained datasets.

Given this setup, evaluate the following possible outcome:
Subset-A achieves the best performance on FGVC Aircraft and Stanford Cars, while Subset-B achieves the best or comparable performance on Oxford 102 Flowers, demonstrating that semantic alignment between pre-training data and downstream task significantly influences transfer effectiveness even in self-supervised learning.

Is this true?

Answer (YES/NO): YES